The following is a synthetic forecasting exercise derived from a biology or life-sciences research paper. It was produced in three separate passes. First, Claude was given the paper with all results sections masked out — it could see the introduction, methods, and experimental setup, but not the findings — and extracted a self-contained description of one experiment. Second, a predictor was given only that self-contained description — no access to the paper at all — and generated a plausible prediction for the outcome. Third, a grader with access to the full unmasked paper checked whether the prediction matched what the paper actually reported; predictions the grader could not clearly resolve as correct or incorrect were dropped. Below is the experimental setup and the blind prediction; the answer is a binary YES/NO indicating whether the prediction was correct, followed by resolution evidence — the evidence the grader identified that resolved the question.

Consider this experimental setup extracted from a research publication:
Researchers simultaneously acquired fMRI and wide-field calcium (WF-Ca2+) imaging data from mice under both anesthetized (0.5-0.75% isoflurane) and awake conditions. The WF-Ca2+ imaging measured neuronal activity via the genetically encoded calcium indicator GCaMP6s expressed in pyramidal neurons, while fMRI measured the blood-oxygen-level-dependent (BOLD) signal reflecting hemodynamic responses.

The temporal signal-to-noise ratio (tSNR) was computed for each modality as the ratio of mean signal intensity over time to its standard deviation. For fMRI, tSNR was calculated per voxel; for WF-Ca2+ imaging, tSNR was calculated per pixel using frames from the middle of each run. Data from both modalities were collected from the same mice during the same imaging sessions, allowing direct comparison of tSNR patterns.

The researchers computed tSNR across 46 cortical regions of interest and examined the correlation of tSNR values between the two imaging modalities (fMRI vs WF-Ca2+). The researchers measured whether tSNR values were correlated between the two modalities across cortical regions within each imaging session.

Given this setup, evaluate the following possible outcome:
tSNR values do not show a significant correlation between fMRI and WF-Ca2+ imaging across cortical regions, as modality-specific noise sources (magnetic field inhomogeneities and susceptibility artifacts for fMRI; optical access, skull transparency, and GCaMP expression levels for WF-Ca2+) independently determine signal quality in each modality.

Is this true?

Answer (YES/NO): NO